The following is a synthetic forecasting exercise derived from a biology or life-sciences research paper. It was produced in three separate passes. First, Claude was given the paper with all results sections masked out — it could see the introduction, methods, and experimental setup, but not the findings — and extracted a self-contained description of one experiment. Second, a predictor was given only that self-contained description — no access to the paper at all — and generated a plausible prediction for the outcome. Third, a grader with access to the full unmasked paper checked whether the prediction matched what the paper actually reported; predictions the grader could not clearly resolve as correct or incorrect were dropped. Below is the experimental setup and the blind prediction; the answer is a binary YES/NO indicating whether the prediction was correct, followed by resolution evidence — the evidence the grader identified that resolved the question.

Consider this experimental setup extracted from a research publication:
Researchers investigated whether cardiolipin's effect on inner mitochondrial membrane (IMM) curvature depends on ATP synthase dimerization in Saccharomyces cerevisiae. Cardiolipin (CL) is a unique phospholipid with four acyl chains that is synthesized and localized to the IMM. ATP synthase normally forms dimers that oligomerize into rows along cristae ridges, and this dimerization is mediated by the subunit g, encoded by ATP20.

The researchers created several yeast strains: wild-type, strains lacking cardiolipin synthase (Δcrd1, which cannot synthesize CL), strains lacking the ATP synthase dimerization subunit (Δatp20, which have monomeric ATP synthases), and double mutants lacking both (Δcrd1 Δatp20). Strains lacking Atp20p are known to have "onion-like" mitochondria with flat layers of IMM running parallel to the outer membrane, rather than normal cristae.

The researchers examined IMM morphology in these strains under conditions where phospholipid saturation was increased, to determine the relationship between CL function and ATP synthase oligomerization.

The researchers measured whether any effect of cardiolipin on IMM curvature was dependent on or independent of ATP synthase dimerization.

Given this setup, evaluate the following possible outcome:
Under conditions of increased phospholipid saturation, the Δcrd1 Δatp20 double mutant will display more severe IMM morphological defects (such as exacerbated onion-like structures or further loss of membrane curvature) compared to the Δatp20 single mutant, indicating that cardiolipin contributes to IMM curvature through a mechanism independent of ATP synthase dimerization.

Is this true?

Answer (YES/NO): YES